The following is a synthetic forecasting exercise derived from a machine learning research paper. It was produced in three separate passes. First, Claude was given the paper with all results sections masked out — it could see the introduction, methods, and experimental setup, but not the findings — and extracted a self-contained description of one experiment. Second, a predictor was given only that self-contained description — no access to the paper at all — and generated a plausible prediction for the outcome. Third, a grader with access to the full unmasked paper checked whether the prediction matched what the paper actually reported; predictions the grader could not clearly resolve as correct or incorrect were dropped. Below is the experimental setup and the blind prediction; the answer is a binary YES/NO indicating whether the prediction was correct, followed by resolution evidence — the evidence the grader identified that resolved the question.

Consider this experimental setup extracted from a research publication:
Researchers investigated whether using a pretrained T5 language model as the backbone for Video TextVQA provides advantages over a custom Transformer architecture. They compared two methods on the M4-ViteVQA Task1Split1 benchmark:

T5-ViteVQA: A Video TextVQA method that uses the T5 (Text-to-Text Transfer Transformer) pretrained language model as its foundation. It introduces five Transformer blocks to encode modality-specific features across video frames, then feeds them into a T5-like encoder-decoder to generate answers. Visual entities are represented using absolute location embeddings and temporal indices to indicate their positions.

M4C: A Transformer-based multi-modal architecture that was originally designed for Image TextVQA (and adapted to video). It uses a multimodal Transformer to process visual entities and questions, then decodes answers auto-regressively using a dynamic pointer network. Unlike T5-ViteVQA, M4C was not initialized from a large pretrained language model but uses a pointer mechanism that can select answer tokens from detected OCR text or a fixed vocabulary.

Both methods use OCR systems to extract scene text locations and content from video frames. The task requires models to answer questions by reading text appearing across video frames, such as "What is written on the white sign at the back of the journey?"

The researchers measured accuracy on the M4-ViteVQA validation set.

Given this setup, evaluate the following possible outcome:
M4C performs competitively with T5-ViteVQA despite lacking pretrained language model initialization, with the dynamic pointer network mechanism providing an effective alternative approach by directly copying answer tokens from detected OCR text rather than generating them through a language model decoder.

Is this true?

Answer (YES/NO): NO